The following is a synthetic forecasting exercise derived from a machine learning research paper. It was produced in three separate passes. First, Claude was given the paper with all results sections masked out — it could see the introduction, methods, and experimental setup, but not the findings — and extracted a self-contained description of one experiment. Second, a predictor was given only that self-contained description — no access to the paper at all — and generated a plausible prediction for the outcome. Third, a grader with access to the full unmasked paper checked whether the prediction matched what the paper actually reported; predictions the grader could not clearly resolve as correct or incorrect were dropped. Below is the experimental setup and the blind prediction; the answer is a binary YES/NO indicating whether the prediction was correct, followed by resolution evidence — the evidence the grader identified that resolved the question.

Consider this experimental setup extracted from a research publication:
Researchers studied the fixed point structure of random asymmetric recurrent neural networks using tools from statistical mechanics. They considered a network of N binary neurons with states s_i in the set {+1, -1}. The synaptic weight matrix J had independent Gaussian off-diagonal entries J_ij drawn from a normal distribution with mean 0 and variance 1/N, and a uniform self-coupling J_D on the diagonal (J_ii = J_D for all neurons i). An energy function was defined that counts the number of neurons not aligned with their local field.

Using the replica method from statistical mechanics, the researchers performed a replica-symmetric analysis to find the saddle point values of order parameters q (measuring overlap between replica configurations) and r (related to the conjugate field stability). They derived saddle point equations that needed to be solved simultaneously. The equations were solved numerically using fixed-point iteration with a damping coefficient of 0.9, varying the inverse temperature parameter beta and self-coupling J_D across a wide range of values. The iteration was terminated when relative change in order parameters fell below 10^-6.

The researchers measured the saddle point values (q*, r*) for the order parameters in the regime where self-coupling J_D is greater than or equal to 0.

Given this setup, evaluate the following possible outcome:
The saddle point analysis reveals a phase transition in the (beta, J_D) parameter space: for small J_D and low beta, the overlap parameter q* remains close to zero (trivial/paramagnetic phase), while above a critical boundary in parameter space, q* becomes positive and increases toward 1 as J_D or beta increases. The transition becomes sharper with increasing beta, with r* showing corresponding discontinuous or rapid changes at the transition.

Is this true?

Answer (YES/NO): NO